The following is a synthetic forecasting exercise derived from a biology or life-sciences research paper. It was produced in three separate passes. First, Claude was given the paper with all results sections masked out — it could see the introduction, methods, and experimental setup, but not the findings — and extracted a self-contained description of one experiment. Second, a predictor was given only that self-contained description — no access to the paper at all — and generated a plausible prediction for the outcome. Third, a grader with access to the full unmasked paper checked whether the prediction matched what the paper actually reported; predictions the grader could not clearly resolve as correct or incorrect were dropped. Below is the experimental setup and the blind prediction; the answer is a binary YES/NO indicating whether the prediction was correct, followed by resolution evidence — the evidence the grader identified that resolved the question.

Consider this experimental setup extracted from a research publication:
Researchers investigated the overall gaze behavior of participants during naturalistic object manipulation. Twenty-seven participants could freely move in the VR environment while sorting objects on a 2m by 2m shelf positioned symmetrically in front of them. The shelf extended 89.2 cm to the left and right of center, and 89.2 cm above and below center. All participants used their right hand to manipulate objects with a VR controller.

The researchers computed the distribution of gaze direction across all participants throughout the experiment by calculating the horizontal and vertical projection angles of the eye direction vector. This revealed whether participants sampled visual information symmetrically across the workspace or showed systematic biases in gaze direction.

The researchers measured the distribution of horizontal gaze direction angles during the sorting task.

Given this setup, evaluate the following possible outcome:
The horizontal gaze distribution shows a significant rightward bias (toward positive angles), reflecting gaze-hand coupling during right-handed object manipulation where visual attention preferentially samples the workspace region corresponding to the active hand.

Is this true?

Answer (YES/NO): NO